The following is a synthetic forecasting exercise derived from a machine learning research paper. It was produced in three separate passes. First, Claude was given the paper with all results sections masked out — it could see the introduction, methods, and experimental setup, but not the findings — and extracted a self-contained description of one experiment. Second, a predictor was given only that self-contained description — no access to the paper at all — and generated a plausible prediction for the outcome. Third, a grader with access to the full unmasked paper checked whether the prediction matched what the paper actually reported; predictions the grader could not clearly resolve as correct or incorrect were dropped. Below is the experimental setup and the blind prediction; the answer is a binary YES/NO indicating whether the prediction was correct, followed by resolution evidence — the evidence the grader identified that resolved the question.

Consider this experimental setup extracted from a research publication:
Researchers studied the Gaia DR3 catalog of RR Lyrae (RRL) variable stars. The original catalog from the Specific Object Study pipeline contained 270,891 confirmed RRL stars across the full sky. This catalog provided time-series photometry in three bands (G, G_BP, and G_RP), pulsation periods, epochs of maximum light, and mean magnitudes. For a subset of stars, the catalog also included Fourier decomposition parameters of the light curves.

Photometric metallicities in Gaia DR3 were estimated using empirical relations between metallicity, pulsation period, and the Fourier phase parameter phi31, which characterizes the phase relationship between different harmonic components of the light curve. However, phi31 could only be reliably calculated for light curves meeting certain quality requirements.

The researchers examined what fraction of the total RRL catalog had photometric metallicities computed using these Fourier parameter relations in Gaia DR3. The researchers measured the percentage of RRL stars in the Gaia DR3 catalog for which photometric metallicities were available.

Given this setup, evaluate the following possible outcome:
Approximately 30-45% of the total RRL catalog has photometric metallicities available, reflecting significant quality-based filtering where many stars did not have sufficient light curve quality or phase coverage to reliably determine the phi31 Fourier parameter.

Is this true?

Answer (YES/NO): NO